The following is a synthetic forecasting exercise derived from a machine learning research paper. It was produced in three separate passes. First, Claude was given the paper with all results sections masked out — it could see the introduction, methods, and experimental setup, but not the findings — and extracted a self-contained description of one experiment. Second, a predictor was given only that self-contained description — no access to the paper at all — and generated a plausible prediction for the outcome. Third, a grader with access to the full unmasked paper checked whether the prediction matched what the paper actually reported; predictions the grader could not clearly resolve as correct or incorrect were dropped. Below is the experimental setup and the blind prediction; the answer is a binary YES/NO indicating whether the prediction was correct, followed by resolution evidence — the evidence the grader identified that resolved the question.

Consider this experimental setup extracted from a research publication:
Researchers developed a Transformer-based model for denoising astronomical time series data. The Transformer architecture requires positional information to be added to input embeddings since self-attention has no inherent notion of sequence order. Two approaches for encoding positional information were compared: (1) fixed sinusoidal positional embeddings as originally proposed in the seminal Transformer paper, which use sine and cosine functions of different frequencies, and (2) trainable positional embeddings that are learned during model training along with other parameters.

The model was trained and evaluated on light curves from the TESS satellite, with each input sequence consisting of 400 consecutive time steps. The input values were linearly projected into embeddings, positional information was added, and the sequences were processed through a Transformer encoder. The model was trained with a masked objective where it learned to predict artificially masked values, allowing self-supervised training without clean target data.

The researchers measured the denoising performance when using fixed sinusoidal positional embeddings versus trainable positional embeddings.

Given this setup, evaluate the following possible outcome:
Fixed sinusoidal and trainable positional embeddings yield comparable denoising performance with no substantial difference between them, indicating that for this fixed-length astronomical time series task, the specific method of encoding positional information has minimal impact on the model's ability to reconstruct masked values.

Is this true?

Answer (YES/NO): NO